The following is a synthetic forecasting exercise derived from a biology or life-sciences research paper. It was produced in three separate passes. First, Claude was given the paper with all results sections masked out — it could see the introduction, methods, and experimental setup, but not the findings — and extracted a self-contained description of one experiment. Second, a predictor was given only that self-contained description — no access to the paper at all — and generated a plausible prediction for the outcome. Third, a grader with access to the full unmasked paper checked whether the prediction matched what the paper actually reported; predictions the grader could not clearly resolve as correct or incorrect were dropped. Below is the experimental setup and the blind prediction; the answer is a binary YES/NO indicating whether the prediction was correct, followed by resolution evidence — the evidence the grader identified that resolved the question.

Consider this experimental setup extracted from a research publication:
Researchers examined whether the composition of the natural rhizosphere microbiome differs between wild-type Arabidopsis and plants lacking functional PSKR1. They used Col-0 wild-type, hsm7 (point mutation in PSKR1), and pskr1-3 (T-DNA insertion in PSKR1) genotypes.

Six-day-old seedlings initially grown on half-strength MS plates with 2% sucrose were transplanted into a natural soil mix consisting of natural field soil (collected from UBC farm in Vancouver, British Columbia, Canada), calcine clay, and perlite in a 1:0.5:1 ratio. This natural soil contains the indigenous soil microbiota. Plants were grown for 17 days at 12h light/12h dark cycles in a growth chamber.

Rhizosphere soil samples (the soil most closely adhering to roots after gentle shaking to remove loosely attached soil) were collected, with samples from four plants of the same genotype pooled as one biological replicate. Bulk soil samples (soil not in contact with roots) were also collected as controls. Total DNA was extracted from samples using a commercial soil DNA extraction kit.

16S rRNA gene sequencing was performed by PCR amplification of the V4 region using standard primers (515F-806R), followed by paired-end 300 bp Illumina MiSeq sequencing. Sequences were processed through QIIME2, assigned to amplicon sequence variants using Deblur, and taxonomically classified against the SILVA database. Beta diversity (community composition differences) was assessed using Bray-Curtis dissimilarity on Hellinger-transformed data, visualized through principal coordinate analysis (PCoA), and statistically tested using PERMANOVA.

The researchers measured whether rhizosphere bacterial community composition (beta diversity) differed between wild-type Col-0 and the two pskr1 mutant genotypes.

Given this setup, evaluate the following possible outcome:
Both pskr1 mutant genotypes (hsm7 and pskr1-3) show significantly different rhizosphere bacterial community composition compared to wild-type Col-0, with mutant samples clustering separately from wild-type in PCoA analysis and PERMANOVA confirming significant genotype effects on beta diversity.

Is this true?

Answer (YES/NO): NO